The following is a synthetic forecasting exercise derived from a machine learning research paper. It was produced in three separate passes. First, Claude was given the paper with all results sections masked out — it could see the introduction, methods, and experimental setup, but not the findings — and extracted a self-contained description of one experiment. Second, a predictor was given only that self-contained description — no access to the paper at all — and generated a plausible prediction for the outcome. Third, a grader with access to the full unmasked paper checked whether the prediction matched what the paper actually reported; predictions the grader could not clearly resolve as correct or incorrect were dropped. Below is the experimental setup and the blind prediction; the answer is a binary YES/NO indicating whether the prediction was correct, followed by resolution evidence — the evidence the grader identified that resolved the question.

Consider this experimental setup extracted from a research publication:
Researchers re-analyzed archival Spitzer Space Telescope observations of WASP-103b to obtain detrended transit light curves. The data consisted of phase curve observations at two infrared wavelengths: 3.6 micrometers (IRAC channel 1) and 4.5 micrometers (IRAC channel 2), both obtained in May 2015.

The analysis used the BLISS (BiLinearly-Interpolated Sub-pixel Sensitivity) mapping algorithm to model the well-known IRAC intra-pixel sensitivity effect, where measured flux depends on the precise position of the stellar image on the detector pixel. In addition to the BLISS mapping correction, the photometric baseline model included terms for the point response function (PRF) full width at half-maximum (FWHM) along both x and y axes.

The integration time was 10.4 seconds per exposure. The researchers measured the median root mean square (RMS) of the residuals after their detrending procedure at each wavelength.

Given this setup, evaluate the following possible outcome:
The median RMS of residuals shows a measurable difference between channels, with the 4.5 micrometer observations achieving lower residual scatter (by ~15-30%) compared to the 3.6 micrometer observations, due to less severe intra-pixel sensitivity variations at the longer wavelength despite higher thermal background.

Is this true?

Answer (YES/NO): NO